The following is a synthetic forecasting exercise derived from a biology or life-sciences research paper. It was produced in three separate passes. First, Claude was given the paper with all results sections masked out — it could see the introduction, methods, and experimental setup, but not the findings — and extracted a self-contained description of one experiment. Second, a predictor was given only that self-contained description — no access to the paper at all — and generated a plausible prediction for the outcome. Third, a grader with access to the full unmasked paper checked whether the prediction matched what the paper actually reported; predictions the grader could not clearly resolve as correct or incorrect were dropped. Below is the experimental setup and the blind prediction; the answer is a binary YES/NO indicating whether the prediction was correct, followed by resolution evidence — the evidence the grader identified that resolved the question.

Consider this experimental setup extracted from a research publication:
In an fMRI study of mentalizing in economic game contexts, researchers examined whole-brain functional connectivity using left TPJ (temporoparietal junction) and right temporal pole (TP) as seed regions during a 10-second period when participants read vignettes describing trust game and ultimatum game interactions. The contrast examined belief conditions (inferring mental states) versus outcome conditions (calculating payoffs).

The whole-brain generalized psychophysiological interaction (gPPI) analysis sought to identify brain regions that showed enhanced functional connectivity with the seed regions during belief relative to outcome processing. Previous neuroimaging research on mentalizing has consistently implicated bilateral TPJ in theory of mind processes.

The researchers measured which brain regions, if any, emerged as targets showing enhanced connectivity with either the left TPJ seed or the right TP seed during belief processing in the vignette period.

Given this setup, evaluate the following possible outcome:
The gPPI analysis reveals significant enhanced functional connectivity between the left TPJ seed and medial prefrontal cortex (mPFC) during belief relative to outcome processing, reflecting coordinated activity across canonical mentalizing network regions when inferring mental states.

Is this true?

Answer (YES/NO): NO